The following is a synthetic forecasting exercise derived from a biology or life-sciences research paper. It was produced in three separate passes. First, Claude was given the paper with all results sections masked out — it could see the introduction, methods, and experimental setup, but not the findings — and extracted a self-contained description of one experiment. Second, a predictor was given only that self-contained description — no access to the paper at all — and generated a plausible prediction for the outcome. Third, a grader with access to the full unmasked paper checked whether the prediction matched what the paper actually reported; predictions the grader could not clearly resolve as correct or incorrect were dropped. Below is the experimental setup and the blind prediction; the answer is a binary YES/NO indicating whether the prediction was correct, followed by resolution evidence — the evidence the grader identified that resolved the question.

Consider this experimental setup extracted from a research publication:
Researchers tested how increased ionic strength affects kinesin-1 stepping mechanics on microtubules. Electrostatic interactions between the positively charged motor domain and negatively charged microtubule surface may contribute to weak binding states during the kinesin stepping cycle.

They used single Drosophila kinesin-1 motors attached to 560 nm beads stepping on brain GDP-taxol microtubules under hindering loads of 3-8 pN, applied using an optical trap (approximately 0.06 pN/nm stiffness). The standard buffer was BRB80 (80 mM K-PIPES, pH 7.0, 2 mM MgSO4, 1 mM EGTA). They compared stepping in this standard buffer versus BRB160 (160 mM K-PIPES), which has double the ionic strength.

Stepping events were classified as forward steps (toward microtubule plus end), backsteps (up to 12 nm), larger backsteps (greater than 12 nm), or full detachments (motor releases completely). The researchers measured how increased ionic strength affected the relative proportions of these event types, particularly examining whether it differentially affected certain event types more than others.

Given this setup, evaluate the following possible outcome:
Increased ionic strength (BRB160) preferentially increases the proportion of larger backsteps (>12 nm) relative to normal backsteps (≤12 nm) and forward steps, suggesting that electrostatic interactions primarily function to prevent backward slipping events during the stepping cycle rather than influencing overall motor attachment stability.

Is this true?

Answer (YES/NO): NO